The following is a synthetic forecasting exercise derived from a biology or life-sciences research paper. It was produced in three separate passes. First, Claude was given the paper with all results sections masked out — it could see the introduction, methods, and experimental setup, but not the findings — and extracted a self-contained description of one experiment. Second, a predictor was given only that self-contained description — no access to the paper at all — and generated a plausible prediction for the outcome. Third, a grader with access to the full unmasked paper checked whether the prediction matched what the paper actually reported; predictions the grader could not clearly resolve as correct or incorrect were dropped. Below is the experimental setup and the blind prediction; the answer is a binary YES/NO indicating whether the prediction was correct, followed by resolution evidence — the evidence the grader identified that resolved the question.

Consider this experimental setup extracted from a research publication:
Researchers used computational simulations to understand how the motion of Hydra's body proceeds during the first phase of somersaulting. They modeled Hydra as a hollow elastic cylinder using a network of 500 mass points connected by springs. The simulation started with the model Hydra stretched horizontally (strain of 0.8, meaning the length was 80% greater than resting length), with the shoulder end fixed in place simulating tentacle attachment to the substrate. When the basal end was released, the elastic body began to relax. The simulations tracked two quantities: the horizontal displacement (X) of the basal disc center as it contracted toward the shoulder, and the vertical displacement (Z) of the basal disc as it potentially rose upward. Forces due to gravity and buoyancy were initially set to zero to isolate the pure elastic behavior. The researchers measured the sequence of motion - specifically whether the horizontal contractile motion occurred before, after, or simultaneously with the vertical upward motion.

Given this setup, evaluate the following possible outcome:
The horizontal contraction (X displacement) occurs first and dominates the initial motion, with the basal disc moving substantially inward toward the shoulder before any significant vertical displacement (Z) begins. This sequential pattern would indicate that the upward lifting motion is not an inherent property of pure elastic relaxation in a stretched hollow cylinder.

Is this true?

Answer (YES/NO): YES